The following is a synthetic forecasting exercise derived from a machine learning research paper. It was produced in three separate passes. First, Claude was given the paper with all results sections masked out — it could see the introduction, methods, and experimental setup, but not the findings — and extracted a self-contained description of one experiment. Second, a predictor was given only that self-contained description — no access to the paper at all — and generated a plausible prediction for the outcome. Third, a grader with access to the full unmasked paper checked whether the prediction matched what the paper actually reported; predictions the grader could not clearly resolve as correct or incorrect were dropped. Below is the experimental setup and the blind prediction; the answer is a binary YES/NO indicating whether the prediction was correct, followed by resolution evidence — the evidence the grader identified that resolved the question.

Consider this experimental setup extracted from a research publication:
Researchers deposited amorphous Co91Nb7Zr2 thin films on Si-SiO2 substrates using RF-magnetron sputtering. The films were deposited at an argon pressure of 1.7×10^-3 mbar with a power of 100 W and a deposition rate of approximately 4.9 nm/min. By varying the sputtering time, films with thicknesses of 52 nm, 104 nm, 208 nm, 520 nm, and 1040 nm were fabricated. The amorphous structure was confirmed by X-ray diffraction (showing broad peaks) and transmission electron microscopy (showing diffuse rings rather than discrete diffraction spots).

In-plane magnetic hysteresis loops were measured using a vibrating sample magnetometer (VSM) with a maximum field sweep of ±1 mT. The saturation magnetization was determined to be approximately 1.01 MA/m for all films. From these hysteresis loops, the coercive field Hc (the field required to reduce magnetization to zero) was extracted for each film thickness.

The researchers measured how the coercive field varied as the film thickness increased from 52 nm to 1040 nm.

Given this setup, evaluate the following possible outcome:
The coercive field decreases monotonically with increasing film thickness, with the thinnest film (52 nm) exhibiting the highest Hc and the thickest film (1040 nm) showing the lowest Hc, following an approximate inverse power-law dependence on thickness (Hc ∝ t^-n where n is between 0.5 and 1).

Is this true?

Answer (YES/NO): YES